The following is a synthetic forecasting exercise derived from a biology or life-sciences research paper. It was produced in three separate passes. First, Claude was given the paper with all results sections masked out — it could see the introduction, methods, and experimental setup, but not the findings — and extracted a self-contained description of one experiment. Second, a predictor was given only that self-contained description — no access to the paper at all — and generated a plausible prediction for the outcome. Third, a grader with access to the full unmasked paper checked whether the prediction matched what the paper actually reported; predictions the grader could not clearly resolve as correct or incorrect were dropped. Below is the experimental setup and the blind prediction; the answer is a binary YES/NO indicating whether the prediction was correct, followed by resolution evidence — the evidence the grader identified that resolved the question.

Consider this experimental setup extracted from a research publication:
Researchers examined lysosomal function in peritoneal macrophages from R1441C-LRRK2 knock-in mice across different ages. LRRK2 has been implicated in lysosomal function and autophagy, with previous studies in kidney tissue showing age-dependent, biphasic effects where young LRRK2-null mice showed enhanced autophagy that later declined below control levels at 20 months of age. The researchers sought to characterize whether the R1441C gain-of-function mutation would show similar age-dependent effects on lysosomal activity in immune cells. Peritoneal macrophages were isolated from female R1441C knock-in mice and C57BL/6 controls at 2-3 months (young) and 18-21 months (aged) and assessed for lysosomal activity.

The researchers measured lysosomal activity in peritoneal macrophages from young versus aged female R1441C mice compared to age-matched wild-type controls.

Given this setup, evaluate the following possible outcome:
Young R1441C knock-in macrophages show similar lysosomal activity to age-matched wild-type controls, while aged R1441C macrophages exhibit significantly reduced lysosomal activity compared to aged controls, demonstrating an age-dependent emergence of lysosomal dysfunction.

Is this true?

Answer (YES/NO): NO